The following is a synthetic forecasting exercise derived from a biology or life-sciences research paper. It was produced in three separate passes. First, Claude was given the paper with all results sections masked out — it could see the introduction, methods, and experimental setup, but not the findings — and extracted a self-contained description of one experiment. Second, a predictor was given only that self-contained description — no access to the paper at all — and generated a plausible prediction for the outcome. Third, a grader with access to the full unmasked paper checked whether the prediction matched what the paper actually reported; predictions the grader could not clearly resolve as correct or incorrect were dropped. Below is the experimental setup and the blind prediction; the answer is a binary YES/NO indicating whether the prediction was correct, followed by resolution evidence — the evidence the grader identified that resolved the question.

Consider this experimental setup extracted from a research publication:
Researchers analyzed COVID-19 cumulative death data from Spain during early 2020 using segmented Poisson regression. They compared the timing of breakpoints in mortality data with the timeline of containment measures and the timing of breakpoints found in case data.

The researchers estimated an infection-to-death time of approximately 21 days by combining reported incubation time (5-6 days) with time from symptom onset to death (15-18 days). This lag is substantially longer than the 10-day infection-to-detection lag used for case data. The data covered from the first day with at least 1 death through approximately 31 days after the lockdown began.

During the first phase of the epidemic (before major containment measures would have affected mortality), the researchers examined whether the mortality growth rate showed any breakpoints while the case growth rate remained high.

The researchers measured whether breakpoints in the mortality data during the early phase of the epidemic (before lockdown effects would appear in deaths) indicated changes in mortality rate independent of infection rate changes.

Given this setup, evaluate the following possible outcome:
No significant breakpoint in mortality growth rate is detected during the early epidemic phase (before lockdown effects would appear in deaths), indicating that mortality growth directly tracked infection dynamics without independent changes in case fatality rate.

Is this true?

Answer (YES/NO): NO